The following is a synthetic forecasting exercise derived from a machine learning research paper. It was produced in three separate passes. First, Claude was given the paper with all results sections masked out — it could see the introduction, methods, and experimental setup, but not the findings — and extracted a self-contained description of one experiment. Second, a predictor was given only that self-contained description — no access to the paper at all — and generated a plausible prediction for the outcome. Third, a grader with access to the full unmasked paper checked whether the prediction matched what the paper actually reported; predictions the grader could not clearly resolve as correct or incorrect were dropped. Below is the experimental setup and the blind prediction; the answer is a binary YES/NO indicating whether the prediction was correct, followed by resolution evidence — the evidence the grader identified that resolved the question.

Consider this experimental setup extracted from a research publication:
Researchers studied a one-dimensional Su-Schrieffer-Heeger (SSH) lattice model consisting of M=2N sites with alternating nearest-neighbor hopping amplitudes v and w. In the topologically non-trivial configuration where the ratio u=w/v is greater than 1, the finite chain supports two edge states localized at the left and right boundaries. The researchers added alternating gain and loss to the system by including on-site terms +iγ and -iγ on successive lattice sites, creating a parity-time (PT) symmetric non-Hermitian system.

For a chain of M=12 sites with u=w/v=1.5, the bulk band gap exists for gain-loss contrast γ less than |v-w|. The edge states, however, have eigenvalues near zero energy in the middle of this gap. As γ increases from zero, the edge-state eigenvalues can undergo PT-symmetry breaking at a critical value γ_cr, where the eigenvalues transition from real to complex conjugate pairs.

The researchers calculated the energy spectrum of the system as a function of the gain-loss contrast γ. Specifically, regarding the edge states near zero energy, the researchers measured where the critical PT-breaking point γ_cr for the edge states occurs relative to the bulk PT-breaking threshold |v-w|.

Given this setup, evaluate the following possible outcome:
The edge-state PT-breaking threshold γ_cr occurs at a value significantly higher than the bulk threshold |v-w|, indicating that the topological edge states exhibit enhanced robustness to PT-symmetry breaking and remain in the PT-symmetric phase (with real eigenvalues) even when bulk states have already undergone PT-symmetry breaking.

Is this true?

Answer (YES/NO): NO